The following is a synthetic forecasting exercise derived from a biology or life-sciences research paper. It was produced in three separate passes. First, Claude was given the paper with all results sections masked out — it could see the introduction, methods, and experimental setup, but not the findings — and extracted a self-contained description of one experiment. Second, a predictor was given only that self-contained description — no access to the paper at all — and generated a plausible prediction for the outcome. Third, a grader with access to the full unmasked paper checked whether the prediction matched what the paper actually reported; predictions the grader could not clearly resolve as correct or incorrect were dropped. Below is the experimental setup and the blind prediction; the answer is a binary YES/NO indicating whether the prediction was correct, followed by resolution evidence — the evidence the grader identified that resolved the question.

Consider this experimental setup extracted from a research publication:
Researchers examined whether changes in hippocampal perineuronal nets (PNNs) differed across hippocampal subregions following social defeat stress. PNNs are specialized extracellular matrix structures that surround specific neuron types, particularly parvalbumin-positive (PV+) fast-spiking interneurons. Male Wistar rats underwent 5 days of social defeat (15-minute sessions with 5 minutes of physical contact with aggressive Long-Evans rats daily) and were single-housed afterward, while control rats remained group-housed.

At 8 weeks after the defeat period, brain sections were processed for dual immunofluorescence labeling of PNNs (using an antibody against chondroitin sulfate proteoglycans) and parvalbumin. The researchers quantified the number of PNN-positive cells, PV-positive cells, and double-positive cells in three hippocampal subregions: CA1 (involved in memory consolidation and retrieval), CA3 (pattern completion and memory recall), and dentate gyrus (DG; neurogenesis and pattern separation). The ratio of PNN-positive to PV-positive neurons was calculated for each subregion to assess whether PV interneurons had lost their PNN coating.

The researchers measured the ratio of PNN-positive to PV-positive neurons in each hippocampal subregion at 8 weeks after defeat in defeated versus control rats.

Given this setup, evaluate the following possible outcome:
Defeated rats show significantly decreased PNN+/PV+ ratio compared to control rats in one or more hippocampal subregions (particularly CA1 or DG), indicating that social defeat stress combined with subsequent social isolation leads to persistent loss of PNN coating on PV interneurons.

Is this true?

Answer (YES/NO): NO